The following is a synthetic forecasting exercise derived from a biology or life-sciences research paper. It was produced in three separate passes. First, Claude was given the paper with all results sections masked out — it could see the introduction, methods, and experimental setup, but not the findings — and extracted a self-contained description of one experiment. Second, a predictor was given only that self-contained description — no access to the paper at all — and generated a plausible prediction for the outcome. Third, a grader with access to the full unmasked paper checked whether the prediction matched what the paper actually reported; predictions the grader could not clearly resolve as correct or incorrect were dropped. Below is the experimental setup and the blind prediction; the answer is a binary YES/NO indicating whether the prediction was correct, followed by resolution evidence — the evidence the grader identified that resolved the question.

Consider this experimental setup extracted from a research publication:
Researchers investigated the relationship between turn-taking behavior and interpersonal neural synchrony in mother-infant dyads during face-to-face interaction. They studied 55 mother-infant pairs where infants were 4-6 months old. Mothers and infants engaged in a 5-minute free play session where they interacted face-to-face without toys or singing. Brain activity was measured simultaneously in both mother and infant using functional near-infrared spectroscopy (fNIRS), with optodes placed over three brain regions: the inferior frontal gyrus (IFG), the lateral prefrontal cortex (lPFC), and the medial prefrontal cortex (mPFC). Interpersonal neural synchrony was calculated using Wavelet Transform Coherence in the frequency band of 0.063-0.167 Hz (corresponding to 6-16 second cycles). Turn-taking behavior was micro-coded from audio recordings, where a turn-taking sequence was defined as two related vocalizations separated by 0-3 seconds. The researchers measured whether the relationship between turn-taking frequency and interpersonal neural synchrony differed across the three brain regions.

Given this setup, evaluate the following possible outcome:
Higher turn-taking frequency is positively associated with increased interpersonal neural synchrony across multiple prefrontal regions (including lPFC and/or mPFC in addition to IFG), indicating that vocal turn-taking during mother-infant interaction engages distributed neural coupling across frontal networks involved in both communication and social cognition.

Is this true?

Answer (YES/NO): NO